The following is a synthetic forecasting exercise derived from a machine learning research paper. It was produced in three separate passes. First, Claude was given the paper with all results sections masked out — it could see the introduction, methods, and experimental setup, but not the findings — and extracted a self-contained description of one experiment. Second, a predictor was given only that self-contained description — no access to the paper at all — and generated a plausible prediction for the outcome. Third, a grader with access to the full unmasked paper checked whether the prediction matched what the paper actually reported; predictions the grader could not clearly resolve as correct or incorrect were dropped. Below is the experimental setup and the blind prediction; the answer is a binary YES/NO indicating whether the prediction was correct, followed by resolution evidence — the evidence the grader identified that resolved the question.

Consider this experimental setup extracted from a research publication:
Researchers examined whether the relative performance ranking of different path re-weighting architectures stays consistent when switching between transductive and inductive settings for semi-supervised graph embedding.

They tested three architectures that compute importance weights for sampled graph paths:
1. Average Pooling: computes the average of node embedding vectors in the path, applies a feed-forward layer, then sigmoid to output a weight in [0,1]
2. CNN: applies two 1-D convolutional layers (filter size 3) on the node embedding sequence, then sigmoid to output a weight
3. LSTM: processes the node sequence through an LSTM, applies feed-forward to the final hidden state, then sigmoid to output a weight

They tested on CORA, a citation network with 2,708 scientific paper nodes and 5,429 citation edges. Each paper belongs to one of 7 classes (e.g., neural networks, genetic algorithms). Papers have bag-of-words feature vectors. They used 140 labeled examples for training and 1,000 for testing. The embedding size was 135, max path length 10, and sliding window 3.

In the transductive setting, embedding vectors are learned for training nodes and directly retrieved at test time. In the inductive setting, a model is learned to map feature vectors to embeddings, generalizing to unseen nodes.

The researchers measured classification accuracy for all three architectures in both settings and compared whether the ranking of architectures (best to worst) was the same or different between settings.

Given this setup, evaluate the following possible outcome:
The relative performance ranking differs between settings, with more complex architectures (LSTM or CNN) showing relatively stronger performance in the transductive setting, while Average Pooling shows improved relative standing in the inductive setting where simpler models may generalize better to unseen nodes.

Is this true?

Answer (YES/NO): NO